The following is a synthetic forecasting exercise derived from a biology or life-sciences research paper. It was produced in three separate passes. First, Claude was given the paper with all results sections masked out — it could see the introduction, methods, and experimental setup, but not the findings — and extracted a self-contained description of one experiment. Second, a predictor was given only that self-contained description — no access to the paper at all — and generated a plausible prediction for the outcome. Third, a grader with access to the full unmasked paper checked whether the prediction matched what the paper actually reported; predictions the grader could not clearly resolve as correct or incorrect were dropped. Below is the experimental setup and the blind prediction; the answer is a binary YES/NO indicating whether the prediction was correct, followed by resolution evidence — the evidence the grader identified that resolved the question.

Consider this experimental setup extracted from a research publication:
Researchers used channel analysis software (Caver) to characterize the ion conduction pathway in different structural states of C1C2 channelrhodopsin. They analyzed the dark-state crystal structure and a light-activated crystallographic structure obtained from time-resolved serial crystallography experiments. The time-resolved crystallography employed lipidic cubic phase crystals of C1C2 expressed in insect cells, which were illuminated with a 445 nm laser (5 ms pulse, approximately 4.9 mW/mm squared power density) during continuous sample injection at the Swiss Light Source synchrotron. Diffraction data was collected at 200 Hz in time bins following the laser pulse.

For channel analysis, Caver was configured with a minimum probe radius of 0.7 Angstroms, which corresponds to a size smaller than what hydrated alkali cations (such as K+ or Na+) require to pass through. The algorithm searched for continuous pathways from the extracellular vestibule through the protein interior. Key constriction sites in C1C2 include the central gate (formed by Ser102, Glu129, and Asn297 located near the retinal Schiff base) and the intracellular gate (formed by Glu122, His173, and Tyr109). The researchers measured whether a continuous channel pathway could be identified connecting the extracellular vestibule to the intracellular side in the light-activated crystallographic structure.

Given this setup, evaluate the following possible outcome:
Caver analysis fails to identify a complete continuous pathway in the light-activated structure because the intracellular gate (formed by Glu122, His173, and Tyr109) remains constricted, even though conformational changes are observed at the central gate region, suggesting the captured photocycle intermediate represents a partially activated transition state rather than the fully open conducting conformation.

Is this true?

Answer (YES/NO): NO